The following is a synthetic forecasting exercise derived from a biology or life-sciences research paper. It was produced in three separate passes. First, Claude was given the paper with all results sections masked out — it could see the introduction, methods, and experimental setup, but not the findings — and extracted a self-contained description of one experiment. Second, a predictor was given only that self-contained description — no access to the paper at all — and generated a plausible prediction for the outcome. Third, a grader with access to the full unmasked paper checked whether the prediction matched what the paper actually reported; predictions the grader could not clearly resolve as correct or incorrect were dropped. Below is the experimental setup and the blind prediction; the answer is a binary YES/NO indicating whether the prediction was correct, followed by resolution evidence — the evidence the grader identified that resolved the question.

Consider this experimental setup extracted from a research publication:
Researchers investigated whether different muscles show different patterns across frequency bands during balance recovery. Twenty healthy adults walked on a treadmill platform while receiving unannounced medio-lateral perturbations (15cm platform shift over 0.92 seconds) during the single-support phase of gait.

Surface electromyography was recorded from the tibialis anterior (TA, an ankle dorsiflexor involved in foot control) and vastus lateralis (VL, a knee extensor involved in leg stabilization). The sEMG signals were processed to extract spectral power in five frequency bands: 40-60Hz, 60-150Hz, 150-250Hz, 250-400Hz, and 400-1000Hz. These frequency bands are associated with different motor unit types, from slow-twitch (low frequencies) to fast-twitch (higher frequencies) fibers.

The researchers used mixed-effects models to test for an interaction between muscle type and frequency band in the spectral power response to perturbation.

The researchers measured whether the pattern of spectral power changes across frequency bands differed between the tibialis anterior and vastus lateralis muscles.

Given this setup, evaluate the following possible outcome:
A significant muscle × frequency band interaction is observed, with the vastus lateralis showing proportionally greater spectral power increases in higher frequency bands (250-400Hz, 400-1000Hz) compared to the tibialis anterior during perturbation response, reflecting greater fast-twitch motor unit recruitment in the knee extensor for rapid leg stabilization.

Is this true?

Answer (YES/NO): NO